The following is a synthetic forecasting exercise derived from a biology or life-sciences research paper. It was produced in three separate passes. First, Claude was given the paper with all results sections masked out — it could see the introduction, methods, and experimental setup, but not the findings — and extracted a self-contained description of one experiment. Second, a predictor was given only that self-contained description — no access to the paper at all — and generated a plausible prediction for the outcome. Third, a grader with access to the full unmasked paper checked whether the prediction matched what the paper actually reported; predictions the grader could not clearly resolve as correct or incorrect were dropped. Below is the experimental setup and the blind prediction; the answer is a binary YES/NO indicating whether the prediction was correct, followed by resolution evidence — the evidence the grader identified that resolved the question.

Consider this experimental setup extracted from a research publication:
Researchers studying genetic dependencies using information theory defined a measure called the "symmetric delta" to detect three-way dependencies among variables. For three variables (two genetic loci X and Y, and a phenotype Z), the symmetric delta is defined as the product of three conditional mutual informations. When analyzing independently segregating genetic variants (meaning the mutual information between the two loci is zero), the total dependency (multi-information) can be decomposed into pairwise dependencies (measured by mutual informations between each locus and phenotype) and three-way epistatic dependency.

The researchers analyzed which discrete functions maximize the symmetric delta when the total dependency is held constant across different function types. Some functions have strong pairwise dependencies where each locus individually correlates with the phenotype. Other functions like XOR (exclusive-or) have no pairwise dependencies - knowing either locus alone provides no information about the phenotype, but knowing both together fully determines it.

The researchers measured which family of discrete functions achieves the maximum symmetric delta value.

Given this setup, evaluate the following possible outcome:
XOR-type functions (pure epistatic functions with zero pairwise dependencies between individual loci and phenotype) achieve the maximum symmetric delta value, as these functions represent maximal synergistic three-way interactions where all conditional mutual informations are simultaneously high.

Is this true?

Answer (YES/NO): YES